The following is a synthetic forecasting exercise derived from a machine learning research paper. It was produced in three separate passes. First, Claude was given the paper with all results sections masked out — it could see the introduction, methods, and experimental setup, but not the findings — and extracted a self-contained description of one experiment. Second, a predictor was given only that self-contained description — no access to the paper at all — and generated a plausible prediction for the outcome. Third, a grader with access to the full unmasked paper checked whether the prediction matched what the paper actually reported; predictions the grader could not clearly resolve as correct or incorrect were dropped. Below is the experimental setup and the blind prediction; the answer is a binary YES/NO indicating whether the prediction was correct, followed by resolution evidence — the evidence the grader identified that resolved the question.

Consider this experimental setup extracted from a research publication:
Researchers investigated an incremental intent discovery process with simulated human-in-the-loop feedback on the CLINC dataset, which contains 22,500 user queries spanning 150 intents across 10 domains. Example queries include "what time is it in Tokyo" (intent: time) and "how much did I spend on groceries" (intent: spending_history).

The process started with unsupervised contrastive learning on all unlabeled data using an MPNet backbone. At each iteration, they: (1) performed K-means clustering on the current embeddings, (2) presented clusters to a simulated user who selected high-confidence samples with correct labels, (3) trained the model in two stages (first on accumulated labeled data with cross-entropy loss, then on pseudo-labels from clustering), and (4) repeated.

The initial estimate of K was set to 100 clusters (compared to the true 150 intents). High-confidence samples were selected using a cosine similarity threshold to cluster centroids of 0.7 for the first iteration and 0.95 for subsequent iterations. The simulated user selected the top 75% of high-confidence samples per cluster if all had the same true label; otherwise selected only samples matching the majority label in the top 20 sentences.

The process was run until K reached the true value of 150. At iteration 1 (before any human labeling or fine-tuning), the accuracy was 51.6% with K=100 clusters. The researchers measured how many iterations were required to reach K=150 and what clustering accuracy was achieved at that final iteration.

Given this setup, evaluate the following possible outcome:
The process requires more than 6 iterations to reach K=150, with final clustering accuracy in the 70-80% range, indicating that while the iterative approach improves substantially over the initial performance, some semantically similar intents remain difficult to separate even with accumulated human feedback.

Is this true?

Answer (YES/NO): NO